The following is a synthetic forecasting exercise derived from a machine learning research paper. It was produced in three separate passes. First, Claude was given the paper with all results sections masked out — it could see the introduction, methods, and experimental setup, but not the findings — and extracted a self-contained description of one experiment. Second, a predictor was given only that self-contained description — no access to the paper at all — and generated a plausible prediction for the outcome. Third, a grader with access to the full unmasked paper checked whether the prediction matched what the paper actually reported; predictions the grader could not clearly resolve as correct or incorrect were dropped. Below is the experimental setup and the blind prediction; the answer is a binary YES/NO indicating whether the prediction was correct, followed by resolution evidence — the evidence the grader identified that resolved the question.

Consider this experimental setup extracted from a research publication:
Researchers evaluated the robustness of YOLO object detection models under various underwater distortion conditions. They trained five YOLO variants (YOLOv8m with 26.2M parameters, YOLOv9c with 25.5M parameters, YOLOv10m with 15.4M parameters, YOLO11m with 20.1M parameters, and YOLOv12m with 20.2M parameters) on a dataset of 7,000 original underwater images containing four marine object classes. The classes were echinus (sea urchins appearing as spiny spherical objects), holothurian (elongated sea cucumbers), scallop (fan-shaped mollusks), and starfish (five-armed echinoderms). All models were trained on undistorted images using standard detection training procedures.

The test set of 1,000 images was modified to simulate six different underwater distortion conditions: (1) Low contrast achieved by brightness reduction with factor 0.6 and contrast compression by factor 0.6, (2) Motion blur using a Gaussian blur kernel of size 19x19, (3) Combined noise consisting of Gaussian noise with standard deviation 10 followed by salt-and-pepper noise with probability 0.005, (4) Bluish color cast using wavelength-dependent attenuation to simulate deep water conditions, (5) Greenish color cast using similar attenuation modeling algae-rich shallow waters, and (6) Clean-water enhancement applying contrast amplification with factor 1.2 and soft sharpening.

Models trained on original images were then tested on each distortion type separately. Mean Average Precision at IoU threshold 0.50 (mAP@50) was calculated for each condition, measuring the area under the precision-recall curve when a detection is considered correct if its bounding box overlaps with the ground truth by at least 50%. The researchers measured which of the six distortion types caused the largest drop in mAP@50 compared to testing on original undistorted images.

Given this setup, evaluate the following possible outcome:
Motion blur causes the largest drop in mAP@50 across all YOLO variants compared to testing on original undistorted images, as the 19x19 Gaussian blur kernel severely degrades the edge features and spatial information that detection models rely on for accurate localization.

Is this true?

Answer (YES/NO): NO